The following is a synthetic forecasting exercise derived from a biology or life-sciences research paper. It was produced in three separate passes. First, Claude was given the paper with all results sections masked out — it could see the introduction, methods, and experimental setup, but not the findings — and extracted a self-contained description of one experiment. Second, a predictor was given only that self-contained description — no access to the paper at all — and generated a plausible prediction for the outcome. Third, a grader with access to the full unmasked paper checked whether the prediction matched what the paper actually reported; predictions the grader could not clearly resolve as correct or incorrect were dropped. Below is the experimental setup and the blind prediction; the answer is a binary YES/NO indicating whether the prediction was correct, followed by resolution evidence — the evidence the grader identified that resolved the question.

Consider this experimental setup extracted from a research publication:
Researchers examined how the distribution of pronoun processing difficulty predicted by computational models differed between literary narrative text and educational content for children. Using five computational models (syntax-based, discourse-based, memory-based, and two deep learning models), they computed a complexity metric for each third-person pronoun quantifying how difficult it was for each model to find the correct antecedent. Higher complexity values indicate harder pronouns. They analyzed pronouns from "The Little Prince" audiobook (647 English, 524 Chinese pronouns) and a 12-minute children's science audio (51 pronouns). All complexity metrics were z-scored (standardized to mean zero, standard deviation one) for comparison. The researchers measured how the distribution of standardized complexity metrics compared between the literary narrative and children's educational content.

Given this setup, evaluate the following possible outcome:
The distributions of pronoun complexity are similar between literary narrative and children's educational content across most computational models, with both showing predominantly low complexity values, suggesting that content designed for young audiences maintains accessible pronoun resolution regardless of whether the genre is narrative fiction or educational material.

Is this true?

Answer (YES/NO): NO